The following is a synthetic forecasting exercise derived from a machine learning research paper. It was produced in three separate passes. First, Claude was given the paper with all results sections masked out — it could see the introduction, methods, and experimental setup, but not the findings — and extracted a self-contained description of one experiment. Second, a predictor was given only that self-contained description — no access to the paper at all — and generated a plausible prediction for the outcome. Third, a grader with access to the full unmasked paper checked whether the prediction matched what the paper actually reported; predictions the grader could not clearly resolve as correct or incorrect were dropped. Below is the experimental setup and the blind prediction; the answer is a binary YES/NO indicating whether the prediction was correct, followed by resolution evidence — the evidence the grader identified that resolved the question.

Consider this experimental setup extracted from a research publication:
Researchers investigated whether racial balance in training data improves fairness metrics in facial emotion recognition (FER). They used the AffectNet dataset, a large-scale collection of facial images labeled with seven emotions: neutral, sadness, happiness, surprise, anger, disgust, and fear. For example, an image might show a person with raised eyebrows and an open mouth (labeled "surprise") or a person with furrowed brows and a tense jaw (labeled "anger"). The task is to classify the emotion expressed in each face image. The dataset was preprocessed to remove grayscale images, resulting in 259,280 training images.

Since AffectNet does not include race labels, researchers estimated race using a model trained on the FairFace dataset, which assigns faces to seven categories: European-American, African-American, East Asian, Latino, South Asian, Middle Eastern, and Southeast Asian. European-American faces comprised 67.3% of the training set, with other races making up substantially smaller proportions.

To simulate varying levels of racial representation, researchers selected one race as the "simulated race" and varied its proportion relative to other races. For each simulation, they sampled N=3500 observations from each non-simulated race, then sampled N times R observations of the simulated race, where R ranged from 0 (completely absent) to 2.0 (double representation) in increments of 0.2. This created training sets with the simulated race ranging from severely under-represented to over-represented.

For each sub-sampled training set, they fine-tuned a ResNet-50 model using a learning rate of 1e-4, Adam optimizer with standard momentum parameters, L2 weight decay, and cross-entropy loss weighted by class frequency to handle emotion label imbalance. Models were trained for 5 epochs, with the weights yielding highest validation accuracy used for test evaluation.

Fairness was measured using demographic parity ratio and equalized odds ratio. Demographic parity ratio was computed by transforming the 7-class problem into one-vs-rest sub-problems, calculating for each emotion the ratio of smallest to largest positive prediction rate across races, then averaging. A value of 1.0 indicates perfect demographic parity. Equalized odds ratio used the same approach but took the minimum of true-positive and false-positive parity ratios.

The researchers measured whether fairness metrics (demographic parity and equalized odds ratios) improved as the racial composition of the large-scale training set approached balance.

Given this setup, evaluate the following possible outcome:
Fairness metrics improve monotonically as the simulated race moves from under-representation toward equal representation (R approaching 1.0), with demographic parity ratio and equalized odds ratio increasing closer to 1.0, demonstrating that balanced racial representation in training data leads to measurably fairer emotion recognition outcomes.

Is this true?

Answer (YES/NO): NO